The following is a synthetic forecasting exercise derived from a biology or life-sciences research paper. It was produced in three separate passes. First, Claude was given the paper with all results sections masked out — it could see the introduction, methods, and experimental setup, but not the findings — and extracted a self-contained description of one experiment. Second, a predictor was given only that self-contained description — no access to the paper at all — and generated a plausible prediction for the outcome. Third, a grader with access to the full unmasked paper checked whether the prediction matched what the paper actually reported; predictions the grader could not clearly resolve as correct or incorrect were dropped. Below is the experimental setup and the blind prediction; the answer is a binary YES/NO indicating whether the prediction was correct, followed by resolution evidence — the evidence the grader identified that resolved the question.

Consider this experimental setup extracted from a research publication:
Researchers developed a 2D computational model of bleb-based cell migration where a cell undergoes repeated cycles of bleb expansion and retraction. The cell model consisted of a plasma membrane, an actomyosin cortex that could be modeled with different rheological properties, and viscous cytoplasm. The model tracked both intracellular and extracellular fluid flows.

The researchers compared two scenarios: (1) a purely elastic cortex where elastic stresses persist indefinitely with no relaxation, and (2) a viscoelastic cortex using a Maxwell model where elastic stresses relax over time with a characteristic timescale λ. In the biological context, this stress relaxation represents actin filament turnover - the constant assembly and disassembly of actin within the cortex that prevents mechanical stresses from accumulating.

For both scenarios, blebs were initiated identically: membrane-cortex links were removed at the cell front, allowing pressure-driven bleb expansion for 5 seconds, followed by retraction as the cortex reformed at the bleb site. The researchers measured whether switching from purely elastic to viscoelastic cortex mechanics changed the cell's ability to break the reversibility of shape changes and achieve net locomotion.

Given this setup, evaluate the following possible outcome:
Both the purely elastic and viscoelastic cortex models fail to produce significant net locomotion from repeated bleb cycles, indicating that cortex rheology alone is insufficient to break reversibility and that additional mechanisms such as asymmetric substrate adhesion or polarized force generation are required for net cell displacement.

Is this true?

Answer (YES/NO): NO